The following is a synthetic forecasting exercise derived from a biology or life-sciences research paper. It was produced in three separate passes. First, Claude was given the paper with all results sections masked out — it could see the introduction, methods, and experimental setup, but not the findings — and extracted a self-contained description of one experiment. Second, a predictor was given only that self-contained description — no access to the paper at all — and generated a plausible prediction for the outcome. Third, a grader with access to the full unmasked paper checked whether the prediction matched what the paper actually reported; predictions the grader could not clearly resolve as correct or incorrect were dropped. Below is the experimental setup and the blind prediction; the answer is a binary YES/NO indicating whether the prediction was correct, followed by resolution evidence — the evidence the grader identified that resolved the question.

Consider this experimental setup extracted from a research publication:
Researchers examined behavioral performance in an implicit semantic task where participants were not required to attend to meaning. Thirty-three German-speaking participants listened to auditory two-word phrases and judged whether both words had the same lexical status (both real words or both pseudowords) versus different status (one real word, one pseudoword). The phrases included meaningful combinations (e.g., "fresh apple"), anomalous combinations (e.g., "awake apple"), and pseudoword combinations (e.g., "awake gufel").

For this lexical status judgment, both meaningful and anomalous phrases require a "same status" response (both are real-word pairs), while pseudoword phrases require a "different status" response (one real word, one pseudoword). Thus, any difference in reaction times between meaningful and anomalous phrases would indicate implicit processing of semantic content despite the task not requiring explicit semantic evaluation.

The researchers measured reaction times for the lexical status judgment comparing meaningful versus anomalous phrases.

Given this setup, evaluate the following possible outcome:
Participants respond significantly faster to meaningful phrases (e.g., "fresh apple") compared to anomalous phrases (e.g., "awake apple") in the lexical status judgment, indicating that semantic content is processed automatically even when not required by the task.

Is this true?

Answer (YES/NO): YES